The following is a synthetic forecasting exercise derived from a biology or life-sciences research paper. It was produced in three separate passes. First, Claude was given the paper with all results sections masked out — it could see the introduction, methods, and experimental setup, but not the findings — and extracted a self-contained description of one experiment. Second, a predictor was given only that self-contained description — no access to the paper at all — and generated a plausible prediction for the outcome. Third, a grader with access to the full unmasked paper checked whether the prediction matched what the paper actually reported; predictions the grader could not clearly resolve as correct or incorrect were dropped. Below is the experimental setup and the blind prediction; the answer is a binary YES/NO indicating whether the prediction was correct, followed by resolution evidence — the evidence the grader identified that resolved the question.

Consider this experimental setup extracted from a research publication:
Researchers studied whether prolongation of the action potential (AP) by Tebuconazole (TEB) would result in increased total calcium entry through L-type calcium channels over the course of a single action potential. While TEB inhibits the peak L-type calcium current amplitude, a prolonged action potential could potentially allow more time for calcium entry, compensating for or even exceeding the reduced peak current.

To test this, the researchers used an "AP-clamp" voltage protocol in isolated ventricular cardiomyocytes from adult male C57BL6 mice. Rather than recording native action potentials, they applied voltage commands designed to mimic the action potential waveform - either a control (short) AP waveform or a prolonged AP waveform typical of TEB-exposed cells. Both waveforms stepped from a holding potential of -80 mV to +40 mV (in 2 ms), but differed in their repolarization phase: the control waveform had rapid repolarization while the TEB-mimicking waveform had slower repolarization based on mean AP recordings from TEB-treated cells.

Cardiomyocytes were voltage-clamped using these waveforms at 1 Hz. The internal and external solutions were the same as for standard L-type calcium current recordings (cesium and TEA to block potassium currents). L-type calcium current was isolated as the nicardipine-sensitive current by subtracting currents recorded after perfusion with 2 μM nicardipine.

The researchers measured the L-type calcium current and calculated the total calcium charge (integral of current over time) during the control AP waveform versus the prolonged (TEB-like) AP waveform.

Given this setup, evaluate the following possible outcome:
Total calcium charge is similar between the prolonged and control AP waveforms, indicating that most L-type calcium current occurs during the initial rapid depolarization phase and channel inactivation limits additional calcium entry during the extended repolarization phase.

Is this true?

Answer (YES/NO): NO